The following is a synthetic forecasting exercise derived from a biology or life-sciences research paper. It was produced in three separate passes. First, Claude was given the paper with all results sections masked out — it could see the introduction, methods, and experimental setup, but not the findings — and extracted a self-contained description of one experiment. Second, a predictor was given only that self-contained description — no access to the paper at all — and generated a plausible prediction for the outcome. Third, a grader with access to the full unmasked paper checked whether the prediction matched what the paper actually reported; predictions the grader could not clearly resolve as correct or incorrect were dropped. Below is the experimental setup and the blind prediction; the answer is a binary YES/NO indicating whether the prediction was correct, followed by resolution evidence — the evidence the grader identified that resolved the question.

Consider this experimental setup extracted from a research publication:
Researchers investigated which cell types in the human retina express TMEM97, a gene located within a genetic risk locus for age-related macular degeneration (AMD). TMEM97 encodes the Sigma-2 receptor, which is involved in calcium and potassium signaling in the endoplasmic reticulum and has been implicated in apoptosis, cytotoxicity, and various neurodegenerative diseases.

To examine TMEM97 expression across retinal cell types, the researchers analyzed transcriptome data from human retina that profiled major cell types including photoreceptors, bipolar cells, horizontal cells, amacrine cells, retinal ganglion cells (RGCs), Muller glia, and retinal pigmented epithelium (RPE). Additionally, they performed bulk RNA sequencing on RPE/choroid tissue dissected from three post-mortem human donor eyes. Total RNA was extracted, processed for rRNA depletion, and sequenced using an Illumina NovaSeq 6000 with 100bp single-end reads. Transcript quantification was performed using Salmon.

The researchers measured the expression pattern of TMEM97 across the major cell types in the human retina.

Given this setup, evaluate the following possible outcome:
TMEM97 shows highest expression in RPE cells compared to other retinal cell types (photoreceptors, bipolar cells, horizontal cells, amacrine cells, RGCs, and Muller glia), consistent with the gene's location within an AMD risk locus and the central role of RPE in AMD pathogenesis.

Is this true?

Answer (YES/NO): NO